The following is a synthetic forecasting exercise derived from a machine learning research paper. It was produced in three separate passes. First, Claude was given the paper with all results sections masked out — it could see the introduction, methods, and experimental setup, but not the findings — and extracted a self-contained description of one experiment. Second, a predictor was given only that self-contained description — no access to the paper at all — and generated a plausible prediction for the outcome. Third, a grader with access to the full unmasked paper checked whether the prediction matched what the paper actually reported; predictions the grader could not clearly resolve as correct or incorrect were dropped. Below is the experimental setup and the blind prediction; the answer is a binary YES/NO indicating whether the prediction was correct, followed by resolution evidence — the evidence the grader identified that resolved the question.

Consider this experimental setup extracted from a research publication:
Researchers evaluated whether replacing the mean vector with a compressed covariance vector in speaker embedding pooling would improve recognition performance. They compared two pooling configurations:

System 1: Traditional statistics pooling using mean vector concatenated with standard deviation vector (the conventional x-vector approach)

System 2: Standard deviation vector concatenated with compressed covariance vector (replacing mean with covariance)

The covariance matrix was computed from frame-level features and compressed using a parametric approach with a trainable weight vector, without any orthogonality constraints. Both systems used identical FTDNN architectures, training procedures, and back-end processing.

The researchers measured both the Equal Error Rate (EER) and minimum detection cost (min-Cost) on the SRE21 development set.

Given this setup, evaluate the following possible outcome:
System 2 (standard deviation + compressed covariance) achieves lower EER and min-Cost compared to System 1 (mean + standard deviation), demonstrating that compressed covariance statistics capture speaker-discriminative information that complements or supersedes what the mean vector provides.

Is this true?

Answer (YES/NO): NO